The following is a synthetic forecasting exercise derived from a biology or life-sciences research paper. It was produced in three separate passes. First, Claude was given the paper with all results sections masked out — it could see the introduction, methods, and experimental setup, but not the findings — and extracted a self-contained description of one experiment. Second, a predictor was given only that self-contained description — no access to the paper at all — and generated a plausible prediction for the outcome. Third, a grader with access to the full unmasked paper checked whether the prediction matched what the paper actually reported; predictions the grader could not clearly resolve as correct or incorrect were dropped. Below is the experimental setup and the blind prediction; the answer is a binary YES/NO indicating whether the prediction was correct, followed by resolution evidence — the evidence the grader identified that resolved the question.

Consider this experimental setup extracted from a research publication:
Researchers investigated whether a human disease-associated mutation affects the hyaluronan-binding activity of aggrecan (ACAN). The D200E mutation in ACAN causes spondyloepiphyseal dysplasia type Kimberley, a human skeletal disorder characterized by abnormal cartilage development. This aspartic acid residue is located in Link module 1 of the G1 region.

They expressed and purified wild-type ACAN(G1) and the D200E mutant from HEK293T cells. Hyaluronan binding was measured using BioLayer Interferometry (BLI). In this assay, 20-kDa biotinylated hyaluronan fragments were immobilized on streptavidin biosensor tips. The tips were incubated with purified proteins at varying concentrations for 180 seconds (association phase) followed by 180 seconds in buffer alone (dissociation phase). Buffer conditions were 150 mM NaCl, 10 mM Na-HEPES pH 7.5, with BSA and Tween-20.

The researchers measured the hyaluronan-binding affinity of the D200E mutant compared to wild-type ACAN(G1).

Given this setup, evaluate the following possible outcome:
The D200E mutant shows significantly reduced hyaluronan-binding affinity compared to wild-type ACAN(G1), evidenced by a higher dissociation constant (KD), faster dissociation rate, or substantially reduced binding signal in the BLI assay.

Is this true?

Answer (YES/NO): YES